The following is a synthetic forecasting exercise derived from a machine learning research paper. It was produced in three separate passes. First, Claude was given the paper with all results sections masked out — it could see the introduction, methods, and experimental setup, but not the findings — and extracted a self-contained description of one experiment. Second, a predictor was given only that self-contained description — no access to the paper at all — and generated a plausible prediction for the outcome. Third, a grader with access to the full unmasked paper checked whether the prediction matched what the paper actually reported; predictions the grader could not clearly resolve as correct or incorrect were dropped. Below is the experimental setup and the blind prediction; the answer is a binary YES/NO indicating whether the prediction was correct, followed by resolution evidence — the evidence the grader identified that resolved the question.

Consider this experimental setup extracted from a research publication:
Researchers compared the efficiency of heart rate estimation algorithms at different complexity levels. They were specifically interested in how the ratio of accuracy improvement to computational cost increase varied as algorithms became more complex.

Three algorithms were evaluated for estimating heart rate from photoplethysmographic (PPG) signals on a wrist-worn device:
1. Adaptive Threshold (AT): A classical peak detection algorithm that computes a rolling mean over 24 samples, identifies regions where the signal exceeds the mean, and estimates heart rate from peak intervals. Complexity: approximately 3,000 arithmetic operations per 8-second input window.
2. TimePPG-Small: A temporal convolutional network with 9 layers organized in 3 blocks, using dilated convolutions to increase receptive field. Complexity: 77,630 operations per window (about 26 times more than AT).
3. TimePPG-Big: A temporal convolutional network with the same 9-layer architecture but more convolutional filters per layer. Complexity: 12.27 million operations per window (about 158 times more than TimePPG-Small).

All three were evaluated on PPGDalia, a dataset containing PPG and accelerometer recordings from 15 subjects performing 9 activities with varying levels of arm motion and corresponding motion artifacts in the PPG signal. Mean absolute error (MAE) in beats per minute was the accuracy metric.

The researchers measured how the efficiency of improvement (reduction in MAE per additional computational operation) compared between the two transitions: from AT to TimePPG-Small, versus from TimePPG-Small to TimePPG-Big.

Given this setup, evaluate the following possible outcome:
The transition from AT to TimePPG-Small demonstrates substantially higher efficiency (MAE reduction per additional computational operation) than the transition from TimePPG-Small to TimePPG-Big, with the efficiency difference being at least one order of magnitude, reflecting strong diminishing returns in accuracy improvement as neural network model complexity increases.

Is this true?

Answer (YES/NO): YES